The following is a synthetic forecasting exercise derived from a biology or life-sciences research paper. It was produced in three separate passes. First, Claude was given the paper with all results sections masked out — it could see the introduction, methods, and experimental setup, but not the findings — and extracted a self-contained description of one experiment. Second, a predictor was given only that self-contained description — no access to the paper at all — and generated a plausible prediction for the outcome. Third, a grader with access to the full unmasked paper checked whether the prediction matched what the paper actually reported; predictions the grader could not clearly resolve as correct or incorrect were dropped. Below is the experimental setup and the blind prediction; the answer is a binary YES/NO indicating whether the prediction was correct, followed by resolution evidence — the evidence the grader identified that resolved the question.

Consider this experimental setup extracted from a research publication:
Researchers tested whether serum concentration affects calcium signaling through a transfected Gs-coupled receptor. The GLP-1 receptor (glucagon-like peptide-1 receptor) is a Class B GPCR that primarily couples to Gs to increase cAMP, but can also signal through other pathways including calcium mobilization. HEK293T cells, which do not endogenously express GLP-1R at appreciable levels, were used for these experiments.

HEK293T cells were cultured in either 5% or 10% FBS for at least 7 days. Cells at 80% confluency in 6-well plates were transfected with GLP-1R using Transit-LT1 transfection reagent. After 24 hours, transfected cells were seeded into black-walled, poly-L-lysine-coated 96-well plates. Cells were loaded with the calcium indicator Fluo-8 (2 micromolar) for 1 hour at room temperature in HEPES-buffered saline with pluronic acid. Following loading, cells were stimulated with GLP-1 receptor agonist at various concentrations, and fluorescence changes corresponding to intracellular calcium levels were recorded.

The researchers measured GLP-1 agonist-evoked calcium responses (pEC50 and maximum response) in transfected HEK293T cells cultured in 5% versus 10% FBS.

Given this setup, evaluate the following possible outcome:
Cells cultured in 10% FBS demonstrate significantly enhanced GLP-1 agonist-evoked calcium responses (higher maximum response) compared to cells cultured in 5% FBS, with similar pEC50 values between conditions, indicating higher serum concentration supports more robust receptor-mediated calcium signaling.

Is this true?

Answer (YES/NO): NO